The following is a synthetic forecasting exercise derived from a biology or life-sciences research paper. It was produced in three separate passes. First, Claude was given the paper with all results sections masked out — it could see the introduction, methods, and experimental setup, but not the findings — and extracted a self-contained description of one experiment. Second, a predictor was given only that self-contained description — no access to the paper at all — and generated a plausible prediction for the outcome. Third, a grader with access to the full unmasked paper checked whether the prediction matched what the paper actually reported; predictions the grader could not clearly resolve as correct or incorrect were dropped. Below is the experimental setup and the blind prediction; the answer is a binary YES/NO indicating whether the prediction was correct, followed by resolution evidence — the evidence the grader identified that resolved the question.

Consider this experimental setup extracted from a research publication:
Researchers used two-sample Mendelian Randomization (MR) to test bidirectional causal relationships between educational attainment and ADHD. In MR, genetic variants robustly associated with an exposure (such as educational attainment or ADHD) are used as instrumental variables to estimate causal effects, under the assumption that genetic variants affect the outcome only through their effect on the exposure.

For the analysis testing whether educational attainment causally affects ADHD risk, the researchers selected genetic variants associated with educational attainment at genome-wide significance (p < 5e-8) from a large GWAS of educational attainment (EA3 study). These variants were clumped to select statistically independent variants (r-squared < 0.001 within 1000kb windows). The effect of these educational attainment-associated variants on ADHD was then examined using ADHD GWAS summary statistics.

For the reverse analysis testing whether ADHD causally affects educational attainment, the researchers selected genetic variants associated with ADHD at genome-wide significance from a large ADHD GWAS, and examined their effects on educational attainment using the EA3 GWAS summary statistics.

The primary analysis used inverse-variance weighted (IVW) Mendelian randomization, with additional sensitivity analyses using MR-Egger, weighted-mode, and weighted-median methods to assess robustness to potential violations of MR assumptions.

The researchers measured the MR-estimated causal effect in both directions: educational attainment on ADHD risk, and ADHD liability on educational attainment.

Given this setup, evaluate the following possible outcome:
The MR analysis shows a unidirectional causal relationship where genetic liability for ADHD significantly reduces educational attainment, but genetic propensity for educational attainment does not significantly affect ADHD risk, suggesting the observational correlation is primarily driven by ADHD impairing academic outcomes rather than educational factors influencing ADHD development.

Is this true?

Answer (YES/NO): NO